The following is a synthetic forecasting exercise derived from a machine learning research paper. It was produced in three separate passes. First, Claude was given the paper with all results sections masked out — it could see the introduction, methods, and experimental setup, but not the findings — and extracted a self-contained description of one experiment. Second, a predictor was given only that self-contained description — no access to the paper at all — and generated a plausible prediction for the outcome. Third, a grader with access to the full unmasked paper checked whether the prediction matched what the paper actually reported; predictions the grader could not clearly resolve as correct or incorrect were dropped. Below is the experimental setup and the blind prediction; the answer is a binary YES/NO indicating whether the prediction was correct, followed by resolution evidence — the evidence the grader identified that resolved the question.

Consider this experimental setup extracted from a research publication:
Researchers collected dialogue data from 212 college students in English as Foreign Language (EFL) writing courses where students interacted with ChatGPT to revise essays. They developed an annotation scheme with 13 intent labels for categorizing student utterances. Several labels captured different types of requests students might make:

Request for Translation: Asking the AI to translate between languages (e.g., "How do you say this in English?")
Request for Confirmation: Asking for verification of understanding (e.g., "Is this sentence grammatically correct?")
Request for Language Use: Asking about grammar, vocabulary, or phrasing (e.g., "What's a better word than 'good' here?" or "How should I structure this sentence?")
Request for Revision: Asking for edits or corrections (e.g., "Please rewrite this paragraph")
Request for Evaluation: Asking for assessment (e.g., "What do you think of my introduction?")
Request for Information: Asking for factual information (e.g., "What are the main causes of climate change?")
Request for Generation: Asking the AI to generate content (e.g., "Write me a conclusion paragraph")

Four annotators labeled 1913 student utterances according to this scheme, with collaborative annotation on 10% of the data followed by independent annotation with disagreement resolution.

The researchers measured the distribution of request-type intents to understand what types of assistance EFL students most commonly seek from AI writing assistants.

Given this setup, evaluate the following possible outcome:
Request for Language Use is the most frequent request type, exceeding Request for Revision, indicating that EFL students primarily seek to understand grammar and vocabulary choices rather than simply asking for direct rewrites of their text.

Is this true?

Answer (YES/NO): YES